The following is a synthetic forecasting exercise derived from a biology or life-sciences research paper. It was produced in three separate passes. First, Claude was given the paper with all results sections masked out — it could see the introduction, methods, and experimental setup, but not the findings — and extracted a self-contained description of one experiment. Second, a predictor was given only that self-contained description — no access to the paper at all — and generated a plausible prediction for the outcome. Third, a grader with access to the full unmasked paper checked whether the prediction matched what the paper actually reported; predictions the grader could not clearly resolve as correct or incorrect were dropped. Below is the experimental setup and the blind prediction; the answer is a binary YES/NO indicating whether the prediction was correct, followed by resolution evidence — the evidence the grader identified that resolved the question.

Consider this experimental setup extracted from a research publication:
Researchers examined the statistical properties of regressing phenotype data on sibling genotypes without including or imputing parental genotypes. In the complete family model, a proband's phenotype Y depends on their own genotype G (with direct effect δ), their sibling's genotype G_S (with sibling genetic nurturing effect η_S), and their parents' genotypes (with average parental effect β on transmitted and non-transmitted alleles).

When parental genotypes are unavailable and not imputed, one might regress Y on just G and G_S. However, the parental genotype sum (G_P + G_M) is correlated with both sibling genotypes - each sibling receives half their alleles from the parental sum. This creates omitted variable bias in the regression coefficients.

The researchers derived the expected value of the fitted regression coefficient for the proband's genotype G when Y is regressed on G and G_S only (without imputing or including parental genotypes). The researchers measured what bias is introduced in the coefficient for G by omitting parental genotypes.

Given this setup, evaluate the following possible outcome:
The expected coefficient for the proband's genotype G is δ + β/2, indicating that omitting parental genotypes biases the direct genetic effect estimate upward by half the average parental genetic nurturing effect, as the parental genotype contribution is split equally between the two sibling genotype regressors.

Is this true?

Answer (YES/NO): NO